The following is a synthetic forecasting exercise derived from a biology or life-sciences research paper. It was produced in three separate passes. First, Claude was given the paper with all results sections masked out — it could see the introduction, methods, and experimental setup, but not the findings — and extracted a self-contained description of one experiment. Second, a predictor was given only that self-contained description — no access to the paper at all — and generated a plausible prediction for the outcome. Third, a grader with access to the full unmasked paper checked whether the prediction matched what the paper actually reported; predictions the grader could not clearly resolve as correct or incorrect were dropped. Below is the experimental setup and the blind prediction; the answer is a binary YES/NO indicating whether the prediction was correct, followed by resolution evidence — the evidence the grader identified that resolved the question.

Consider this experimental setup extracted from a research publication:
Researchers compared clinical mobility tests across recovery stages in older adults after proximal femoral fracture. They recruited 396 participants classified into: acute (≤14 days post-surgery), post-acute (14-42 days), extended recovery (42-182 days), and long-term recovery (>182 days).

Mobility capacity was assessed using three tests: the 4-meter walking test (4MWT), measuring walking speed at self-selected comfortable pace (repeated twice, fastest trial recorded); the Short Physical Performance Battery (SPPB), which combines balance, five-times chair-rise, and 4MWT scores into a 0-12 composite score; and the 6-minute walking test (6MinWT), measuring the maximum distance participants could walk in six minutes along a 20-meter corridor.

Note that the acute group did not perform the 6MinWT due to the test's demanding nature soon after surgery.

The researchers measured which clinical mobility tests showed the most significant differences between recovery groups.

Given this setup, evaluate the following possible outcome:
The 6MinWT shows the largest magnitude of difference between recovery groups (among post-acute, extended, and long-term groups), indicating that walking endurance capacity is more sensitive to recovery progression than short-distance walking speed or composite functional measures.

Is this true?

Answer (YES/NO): NO